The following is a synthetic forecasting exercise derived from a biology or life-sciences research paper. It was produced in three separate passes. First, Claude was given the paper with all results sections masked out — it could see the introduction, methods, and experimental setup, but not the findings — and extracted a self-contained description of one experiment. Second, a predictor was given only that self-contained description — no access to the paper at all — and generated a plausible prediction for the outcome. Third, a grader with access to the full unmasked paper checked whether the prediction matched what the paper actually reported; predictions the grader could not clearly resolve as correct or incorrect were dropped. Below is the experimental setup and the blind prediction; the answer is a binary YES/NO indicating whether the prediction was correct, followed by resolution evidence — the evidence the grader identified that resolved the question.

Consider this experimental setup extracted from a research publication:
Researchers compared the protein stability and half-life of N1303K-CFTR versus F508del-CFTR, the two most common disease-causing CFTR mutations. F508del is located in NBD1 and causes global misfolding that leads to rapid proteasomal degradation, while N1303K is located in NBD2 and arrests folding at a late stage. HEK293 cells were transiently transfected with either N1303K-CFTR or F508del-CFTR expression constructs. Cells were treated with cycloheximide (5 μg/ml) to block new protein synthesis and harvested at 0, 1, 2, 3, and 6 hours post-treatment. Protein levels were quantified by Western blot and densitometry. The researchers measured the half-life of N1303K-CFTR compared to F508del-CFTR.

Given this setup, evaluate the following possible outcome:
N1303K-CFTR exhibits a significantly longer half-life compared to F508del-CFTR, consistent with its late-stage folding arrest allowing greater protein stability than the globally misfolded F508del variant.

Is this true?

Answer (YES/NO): YES